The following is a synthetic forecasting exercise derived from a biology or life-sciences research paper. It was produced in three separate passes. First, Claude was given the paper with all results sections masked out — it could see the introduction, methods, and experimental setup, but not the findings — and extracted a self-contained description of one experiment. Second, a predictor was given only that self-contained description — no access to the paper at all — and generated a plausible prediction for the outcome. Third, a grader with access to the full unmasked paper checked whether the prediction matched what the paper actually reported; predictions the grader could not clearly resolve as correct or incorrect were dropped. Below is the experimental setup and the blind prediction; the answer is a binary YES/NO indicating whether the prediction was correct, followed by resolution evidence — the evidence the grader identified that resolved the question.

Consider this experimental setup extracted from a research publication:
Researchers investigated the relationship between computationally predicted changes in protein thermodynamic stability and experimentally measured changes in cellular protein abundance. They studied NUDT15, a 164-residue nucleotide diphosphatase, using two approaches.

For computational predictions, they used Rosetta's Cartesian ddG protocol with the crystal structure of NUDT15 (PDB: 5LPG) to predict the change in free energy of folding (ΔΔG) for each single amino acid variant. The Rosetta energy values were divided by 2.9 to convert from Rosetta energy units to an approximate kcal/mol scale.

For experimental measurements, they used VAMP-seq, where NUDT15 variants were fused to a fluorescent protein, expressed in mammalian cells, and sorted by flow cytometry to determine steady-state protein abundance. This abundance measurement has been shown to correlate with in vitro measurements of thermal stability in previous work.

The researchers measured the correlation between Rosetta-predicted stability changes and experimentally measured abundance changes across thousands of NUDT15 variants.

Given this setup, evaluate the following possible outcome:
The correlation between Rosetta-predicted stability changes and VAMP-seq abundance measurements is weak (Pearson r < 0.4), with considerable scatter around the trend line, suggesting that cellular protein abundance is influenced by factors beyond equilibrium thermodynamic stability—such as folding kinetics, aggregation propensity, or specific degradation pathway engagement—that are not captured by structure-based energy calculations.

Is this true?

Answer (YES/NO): NO